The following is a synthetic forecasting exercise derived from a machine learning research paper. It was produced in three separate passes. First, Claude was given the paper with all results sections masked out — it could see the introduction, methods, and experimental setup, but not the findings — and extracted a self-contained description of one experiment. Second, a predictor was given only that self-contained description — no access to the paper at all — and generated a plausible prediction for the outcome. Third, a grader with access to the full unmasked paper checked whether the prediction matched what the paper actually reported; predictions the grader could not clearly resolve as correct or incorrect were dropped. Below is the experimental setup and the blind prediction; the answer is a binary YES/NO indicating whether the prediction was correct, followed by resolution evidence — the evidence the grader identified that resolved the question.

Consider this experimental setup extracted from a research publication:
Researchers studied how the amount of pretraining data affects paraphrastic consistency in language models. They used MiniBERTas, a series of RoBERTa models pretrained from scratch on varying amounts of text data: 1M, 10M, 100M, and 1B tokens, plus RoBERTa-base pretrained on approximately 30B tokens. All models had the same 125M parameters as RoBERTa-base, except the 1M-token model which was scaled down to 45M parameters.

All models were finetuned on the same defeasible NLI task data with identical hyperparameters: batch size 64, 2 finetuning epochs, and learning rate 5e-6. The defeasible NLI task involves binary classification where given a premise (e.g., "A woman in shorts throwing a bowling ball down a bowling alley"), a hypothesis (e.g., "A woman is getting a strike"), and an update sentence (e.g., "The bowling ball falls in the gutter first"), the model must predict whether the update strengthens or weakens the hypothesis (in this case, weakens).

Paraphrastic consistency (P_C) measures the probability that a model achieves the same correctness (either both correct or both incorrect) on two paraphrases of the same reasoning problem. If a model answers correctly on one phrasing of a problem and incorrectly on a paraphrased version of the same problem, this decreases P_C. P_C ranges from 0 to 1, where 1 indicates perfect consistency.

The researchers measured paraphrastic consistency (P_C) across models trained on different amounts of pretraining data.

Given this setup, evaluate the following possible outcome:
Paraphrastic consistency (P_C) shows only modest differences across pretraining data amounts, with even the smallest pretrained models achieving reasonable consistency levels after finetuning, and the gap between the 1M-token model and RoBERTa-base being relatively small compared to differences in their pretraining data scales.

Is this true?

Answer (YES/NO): NO